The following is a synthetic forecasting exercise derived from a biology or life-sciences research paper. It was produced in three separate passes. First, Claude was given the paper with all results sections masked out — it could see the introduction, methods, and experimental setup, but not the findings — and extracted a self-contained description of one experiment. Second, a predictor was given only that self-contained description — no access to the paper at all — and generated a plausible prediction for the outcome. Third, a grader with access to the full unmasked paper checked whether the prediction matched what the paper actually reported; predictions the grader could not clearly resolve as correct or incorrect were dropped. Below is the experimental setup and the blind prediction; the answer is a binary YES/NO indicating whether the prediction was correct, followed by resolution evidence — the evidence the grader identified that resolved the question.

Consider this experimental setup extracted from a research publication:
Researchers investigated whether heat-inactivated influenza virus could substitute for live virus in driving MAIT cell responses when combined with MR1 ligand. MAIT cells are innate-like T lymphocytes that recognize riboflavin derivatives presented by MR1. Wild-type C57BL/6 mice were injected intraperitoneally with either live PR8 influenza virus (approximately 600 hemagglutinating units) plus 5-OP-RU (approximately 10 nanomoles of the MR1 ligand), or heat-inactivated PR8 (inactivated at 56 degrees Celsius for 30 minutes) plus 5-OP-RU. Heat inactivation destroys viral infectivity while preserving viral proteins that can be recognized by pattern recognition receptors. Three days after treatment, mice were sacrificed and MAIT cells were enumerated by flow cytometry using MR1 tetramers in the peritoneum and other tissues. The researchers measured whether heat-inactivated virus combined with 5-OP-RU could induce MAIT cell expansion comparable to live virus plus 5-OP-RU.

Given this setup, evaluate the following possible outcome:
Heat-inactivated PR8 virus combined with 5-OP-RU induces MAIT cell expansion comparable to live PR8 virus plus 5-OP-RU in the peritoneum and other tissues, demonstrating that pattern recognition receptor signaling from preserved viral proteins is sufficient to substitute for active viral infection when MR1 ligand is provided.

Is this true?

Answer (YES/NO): NO